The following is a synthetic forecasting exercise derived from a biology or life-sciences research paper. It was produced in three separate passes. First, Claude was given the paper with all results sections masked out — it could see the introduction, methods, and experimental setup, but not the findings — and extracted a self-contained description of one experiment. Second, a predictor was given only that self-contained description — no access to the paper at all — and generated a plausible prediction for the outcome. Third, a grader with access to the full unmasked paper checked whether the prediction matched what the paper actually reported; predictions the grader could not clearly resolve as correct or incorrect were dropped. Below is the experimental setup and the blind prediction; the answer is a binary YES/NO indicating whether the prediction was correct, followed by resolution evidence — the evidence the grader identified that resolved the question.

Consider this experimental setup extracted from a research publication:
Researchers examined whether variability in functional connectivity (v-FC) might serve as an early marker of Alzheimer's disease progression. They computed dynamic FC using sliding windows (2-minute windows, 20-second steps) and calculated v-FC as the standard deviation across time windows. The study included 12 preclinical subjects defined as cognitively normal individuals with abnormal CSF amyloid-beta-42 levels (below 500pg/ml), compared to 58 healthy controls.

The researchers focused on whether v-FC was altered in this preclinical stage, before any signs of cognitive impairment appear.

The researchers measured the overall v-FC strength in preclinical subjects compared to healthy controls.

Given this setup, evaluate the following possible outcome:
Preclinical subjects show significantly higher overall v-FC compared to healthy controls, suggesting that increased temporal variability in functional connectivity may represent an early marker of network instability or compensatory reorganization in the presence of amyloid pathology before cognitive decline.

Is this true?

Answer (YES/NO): NO